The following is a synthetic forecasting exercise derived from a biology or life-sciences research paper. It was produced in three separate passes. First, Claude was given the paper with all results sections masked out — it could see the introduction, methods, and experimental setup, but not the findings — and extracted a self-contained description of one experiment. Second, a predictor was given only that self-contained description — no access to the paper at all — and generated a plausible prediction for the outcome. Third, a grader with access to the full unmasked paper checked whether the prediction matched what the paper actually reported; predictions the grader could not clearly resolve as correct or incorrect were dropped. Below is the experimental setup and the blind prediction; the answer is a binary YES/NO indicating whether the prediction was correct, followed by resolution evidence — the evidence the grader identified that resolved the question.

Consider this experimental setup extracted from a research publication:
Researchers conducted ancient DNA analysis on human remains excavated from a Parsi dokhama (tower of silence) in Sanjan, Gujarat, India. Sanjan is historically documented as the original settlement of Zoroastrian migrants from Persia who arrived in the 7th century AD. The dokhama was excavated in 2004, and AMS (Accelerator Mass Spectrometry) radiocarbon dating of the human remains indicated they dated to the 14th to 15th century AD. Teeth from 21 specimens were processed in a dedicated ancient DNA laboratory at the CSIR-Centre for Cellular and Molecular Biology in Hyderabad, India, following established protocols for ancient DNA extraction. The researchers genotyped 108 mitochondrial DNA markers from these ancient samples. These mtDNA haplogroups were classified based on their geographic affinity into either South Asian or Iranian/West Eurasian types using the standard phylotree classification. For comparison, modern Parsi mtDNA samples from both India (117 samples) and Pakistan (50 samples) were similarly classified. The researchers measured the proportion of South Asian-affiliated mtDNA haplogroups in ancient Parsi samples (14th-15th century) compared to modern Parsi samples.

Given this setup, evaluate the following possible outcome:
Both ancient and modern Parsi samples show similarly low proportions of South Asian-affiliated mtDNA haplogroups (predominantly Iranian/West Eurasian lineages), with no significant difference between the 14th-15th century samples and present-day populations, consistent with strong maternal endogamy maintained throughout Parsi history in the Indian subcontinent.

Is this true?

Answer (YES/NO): NO